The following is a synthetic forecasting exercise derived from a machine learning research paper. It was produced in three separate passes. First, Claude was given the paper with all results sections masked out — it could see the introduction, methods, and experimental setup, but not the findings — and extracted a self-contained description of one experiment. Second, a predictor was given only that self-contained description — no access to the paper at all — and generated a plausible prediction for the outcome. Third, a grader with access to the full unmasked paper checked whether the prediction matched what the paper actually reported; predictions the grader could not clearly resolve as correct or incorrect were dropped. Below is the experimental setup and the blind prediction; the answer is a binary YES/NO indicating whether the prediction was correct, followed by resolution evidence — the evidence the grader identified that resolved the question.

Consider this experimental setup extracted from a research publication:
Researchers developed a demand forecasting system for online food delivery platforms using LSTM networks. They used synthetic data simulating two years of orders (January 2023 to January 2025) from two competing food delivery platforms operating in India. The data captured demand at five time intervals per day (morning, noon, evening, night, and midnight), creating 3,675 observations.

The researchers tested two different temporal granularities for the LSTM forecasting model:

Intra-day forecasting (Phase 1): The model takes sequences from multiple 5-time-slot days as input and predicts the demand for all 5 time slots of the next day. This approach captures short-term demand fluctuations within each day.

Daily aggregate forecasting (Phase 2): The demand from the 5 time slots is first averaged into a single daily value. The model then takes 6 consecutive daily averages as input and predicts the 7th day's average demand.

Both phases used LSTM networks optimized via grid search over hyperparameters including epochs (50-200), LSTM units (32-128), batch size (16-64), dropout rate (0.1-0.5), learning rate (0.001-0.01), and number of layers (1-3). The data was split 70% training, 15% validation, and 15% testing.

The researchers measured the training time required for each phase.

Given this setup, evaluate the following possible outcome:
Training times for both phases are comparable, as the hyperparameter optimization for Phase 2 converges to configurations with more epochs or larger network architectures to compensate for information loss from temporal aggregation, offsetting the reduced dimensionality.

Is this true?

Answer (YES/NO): NO